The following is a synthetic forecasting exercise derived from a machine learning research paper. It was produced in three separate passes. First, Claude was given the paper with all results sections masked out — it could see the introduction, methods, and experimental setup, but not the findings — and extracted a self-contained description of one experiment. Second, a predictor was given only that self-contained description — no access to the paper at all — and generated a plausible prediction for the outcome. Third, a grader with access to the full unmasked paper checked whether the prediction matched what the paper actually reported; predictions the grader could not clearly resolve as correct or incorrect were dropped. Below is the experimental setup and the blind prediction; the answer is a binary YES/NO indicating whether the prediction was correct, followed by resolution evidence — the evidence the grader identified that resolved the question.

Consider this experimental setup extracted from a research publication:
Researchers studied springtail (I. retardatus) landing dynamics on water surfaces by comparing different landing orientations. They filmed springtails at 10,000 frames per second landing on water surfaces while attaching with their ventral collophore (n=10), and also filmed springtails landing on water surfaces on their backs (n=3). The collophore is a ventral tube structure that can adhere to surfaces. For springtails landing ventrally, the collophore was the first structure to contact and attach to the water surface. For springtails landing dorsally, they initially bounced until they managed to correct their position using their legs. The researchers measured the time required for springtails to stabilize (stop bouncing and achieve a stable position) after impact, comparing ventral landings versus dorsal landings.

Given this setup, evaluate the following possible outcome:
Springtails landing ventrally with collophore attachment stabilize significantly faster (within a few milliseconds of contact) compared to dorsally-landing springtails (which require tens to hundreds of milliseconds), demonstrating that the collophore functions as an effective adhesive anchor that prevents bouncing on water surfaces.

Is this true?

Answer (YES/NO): YES